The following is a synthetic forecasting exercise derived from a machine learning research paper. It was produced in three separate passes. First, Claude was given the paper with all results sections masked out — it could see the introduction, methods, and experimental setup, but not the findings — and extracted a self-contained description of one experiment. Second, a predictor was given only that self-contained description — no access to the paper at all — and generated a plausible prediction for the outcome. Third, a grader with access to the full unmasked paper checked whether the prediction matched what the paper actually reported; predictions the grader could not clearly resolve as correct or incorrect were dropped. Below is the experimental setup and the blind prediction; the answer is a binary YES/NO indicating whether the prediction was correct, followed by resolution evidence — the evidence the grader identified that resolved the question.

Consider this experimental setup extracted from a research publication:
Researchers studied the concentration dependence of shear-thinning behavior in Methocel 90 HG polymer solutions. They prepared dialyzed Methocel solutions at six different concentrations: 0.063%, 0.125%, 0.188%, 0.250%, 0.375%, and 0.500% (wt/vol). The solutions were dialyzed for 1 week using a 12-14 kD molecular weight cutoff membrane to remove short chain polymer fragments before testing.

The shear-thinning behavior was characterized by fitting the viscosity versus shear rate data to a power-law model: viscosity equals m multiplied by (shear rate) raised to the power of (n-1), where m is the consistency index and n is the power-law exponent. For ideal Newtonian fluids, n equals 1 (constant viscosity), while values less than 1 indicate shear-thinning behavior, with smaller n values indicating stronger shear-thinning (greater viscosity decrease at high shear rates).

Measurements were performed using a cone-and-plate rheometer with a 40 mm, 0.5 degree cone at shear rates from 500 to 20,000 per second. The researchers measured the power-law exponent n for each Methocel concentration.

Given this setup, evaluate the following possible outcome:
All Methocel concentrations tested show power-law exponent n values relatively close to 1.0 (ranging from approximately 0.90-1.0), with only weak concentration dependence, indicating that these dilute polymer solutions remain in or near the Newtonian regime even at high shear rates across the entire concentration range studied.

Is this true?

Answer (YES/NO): NO